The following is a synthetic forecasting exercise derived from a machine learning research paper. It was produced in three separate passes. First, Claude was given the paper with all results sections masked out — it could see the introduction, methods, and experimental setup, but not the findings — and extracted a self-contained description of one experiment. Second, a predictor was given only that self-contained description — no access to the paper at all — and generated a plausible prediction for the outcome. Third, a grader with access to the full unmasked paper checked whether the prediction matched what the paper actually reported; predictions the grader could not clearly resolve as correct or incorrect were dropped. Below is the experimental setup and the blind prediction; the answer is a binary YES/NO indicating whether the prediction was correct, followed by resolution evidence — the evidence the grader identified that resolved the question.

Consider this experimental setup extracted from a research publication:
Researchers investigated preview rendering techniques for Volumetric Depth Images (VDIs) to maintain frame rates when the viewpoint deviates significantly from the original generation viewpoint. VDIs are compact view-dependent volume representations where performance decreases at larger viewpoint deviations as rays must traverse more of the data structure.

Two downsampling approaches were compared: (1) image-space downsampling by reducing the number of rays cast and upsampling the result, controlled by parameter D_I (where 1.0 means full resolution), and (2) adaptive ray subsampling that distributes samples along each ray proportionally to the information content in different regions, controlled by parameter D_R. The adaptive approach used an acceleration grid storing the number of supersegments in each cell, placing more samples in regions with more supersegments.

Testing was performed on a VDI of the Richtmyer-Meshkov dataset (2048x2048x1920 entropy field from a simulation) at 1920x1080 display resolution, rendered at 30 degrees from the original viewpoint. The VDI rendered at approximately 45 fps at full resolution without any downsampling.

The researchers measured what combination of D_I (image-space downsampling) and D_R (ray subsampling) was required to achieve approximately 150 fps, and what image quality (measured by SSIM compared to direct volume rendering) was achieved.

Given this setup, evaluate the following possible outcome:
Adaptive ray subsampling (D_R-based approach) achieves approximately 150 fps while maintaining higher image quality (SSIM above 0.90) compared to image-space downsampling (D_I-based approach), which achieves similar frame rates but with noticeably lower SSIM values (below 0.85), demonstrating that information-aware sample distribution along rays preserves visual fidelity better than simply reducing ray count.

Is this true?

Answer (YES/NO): NO